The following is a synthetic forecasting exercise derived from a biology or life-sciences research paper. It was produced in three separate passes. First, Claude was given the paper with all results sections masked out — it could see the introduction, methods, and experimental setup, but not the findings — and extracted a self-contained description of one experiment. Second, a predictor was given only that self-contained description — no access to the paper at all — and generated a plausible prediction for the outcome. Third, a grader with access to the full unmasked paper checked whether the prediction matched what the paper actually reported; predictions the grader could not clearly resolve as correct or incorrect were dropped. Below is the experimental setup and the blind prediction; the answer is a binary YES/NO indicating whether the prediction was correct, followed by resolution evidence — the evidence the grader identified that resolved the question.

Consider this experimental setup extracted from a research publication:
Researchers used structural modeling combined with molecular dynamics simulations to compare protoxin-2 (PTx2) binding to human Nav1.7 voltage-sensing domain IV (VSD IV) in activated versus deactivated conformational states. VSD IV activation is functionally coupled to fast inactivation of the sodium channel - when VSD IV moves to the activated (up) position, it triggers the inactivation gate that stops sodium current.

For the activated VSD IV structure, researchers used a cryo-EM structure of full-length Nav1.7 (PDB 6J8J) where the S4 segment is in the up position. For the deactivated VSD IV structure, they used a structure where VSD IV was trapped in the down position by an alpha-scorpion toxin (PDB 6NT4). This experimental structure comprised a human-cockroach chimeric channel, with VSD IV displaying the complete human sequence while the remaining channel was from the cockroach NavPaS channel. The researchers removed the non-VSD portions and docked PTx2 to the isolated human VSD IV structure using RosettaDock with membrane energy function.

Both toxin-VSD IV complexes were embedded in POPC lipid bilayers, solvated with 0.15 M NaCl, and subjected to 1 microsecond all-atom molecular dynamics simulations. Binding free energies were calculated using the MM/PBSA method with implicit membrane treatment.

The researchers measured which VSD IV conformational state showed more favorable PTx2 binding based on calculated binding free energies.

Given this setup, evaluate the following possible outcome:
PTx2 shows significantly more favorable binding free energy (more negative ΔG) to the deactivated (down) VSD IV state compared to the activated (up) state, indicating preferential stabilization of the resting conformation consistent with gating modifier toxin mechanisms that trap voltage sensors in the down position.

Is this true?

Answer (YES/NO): YES